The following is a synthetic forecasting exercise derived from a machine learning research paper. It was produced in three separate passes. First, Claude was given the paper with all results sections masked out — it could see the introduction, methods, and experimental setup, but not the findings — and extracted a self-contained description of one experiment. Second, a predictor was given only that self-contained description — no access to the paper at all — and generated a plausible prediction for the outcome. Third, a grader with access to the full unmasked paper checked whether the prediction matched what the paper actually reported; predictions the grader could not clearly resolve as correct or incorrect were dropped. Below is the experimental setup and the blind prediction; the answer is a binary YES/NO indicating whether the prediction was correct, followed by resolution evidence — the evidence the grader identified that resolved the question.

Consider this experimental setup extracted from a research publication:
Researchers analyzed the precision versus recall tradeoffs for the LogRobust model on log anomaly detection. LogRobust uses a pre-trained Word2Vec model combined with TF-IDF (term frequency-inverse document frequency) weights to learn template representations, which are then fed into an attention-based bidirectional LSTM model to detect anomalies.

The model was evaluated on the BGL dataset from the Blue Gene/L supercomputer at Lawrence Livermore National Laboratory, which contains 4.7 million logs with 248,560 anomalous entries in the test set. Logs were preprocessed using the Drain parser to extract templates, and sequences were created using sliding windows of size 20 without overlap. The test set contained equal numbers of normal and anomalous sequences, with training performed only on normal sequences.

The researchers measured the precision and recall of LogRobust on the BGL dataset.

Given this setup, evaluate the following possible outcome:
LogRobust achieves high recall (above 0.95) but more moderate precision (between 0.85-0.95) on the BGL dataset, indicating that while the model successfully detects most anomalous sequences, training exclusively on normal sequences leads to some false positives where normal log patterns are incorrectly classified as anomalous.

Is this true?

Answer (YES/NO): NO